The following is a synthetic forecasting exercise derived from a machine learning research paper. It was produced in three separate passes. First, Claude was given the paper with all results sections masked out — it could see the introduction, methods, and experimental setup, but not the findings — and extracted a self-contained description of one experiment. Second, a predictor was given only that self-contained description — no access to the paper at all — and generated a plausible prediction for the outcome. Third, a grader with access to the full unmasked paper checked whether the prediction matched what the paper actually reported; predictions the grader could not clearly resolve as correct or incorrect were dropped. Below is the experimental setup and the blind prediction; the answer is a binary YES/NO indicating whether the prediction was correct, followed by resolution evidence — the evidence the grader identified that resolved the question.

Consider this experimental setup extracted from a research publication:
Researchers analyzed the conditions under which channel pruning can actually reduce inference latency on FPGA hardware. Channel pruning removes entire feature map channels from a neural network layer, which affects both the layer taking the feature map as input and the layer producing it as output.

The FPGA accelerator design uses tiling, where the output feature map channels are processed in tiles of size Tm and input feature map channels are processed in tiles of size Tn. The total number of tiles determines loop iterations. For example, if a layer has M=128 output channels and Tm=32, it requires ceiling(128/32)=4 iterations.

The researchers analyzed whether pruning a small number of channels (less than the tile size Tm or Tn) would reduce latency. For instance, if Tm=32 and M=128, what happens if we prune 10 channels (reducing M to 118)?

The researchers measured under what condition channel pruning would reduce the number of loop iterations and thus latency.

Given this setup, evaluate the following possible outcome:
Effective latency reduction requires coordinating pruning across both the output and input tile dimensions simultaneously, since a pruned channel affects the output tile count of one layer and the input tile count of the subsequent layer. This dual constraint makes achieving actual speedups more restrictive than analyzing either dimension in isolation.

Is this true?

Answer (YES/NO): NO